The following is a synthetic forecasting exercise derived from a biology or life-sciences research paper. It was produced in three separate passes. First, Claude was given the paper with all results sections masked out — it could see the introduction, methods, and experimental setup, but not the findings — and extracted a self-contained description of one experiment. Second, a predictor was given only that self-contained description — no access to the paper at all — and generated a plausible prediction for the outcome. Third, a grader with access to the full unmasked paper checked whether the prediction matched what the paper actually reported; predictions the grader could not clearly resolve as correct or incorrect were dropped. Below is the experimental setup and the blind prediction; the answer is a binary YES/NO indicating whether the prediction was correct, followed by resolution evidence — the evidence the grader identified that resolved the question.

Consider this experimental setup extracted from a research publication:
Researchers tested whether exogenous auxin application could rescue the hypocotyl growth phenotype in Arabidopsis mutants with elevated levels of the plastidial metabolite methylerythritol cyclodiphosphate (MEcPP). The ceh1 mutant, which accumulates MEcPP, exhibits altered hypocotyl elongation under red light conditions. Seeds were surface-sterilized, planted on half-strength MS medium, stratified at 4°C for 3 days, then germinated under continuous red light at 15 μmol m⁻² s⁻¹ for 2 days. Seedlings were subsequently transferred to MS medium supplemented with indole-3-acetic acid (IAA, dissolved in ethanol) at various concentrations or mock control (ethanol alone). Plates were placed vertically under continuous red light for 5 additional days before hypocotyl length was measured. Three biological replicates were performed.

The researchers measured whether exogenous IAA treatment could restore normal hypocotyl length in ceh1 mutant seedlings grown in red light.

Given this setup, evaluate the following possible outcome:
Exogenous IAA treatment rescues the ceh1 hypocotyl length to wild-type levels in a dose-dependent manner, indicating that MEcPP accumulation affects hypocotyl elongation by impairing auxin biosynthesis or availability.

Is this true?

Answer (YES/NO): NO